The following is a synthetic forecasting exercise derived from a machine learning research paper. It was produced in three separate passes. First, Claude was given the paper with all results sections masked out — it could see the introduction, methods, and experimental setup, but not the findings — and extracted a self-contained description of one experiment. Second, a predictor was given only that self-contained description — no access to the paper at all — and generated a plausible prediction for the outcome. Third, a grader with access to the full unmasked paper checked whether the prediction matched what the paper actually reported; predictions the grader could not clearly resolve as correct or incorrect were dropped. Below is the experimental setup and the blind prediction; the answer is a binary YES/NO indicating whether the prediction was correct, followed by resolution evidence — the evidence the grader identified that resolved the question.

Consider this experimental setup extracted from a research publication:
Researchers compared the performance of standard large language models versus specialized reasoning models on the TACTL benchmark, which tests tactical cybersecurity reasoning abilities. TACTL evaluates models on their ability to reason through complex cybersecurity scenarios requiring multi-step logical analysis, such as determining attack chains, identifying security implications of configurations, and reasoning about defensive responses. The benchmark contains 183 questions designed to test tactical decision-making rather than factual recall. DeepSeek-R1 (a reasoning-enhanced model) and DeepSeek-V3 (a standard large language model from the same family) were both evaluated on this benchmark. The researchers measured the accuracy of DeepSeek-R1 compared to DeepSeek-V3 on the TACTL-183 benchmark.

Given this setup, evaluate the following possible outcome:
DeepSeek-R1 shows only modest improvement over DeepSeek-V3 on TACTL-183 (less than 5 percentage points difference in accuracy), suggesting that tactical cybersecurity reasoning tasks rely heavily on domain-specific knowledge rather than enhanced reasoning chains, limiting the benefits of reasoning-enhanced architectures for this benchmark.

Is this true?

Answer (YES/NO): NO